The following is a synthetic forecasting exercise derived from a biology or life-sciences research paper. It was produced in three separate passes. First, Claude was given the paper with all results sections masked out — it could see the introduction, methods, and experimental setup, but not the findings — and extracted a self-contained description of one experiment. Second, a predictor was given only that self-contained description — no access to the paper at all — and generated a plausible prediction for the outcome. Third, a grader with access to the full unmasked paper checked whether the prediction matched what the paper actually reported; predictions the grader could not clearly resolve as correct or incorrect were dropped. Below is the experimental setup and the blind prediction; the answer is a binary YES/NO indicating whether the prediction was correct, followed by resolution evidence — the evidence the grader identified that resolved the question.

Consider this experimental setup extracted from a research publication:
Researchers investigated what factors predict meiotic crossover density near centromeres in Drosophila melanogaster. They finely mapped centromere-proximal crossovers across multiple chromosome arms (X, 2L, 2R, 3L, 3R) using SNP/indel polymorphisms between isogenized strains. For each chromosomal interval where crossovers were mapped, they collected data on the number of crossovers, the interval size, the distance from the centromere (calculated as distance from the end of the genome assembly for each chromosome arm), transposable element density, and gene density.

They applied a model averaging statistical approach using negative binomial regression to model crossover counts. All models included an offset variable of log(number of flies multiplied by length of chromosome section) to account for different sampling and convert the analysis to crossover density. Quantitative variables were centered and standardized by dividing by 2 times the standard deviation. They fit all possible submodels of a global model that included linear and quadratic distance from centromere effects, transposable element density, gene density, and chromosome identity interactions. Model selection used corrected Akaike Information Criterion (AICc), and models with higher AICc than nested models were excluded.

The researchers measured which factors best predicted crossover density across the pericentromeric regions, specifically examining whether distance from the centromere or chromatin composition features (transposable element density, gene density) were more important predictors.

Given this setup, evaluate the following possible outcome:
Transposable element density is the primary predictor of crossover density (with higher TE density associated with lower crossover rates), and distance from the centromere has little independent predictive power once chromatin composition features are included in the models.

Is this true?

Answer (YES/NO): NO